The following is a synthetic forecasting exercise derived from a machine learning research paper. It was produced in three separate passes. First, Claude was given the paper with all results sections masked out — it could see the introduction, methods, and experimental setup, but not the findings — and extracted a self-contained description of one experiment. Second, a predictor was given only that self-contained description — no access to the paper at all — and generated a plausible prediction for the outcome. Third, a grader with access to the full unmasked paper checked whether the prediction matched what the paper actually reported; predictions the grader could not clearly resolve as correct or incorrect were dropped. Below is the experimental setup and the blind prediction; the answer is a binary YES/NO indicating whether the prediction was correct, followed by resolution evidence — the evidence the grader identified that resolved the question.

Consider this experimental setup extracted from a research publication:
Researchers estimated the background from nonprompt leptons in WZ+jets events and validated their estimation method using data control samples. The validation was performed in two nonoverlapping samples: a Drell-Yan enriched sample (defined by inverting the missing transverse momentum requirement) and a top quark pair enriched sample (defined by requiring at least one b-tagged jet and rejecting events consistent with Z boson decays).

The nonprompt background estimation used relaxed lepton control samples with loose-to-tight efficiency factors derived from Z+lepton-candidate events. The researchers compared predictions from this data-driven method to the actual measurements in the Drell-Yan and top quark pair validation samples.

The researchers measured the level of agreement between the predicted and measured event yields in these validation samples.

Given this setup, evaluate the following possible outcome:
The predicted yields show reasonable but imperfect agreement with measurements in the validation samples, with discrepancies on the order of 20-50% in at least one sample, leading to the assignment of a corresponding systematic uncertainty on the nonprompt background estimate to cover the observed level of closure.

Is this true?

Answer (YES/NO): NO